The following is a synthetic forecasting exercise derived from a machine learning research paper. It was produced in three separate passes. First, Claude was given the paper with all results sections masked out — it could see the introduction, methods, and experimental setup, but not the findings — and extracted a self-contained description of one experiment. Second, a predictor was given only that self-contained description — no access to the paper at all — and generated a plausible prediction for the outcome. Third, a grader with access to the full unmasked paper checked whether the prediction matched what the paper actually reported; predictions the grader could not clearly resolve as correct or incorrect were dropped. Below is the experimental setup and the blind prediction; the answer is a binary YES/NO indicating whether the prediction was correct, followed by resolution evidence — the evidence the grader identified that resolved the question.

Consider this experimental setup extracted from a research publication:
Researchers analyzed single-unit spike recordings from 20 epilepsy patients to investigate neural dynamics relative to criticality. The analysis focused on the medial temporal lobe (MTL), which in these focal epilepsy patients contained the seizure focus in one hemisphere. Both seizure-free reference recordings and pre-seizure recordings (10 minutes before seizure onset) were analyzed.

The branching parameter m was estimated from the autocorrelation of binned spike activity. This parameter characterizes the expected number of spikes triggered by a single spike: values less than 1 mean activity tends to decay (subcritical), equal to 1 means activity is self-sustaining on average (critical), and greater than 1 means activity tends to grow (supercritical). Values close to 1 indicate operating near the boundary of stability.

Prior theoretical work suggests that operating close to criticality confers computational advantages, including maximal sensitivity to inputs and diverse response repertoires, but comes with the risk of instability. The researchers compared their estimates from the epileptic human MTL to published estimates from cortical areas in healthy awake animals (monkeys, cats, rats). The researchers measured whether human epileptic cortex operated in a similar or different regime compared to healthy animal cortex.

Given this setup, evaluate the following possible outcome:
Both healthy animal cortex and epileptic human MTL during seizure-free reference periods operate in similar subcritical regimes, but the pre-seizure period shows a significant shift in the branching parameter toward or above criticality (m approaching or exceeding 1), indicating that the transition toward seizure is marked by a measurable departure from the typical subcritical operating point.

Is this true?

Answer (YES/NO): NO